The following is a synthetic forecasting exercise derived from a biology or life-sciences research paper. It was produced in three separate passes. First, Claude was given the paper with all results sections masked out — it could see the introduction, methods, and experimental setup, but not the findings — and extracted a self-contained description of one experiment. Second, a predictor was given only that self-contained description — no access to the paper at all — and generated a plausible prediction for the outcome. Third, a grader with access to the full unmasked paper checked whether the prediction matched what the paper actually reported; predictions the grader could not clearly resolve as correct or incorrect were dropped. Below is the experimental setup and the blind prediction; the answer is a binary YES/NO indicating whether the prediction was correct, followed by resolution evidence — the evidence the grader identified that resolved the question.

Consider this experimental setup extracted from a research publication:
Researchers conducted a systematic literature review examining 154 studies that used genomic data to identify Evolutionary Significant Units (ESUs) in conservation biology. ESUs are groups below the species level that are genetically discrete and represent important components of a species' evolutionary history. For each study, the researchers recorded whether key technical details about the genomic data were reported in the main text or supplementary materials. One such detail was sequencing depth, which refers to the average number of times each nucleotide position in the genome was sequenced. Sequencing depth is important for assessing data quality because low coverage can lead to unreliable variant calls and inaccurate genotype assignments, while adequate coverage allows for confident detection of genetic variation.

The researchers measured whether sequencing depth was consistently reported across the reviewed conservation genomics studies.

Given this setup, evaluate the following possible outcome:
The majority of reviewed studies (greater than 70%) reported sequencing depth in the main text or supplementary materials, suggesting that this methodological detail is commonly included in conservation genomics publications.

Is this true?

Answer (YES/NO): NO